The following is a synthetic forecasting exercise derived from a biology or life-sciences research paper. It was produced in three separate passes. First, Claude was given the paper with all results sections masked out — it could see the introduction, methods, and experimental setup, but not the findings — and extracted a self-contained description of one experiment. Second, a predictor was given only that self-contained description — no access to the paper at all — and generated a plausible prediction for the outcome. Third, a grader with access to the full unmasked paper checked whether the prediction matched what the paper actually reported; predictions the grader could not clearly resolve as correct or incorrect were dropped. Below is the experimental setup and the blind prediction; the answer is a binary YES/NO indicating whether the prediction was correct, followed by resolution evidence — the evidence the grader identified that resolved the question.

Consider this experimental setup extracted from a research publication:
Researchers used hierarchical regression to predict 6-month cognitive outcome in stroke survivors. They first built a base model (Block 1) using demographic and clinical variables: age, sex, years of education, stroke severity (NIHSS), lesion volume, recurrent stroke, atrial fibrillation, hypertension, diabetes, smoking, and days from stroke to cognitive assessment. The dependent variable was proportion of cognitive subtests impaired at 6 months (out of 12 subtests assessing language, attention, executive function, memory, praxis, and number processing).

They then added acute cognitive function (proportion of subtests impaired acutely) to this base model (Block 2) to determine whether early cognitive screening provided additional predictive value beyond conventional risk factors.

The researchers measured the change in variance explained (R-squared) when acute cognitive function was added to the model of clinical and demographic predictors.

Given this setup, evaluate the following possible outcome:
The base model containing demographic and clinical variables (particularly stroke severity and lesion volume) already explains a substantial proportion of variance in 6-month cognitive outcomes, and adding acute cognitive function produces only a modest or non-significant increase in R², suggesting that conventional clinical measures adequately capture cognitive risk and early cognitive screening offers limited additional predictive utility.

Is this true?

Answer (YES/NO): NO